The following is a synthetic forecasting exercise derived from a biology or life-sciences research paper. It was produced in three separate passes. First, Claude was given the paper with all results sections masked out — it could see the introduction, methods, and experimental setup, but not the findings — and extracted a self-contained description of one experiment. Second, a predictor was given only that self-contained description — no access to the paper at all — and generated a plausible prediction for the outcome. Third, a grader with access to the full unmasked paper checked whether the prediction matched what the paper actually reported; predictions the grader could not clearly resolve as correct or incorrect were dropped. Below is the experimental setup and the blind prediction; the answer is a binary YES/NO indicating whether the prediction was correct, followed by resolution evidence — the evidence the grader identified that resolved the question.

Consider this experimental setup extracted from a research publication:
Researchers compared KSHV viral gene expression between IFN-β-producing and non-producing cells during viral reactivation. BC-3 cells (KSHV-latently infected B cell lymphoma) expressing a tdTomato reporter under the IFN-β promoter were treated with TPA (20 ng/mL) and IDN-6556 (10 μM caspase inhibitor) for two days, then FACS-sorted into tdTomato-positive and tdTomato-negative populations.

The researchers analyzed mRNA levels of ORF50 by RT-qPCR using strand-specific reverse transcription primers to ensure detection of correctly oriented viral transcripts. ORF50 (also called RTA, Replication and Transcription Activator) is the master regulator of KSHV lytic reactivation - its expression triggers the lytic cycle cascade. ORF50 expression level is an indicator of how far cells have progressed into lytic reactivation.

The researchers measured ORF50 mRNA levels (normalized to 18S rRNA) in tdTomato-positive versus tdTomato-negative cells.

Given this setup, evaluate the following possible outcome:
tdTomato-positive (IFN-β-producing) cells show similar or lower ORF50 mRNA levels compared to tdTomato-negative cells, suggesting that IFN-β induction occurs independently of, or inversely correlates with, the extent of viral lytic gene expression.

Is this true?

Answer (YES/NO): YES